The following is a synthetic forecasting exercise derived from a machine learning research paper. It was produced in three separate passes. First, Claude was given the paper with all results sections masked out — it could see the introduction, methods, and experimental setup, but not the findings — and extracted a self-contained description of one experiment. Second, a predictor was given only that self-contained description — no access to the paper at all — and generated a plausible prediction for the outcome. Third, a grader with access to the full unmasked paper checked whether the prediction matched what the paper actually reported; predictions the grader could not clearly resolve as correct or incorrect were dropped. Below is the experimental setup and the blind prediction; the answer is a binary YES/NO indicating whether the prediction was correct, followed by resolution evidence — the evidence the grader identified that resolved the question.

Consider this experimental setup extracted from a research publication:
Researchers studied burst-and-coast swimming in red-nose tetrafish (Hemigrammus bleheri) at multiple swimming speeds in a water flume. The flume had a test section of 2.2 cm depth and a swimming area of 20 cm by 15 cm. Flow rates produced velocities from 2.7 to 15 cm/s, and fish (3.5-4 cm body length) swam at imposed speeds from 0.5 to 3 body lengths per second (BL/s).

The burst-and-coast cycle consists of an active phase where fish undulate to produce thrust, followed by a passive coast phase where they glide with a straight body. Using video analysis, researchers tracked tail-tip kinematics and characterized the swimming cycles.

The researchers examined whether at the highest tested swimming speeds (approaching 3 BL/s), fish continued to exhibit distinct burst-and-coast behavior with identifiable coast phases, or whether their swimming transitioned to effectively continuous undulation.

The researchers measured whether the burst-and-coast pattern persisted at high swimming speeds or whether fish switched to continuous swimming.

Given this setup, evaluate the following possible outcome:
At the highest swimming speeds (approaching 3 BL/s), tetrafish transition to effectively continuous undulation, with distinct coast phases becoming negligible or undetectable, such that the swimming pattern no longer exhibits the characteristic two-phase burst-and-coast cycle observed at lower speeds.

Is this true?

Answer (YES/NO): NO